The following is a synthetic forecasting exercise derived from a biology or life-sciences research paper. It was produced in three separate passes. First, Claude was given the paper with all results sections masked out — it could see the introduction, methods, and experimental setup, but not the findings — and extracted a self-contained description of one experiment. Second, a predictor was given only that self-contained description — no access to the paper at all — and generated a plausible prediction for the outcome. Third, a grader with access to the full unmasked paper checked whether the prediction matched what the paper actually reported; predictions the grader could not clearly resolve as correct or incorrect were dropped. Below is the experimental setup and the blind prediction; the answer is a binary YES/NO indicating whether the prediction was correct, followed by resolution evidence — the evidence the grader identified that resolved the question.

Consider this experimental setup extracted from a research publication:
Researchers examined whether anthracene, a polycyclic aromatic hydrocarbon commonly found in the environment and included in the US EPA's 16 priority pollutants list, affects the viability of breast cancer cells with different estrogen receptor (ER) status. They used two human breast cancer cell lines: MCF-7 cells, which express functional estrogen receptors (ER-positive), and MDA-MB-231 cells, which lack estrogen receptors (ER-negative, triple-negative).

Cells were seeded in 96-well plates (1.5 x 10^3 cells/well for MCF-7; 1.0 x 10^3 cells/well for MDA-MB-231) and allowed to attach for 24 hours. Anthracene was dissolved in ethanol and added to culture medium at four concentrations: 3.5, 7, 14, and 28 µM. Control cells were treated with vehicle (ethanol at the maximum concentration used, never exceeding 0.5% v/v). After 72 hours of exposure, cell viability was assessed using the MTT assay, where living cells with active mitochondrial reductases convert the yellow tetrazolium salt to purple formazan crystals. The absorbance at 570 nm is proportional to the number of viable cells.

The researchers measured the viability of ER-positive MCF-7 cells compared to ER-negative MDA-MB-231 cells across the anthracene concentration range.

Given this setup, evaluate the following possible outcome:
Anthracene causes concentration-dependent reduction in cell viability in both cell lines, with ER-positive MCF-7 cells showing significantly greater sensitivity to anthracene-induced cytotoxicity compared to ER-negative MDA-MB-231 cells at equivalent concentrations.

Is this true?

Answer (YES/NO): NO